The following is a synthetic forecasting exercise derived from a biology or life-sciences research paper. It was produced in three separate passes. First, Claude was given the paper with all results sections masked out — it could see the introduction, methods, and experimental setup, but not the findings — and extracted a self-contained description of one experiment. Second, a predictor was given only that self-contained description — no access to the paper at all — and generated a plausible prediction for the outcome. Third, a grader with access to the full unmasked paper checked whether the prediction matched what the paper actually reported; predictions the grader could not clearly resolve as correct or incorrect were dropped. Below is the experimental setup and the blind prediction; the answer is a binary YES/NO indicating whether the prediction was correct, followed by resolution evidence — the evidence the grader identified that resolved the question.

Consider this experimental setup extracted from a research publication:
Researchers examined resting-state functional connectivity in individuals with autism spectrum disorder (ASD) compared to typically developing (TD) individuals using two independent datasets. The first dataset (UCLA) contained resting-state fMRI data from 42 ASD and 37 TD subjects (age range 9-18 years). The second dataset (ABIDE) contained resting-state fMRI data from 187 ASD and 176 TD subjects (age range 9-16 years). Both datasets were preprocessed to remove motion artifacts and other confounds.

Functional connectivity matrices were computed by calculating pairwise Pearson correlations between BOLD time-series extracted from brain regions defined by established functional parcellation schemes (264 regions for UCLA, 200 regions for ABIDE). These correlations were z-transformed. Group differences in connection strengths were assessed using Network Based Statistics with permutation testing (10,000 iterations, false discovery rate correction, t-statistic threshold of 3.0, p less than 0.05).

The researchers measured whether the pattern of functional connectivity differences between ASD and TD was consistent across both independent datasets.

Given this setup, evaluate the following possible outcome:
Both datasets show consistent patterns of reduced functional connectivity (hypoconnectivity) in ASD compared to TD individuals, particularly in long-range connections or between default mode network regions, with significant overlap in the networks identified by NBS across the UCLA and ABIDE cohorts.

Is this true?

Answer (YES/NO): NO